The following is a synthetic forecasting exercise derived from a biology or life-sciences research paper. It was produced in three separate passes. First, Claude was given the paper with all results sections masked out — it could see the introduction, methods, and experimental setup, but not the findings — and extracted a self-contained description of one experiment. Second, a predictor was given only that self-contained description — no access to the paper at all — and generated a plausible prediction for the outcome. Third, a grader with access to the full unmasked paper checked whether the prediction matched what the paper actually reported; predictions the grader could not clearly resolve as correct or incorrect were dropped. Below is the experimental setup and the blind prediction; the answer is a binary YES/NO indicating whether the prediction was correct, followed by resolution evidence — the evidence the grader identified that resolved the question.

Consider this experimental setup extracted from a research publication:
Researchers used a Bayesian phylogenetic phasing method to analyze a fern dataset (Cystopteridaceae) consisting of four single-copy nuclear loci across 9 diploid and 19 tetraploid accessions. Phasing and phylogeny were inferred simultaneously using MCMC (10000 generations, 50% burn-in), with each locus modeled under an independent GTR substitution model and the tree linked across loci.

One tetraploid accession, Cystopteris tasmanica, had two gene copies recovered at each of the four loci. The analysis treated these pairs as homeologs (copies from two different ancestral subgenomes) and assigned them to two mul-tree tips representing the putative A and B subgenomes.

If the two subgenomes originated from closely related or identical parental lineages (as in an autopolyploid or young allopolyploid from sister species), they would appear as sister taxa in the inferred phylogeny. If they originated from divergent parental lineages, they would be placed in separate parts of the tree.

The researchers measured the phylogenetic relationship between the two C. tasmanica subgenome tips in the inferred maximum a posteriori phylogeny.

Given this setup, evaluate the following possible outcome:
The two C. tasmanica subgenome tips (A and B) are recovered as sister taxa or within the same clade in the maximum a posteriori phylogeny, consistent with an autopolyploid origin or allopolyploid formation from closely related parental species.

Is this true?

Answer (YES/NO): NO